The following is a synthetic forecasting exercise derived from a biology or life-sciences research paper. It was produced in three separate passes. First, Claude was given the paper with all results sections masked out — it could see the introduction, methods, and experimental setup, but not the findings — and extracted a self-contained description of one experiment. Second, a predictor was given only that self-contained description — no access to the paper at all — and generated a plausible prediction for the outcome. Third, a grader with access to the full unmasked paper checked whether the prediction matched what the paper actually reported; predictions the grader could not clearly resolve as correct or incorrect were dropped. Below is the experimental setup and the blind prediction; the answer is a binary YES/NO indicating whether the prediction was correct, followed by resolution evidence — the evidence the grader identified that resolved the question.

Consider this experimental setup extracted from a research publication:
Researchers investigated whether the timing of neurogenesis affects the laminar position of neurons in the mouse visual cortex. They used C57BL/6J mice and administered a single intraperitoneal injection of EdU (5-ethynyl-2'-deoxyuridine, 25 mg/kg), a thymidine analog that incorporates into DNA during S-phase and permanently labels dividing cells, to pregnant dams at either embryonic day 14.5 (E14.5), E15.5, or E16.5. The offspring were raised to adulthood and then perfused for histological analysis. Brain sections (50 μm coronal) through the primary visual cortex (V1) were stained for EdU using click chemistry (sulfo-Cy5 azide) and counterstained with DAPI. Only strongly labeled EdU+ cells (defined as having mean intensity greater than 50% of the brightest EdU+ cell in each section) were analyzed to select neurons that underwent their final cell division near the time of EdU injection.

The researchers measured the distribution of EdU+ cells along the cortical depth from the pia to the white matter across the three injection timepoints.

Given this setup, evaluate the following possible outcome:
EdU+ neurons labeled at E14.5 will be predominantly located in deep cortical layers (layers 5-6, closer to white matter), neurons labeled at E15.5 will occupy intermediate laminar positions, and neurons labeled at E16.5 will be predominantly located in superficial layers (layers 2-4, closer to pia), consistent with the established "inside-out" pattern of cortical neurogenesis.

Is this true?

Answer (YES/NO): NO